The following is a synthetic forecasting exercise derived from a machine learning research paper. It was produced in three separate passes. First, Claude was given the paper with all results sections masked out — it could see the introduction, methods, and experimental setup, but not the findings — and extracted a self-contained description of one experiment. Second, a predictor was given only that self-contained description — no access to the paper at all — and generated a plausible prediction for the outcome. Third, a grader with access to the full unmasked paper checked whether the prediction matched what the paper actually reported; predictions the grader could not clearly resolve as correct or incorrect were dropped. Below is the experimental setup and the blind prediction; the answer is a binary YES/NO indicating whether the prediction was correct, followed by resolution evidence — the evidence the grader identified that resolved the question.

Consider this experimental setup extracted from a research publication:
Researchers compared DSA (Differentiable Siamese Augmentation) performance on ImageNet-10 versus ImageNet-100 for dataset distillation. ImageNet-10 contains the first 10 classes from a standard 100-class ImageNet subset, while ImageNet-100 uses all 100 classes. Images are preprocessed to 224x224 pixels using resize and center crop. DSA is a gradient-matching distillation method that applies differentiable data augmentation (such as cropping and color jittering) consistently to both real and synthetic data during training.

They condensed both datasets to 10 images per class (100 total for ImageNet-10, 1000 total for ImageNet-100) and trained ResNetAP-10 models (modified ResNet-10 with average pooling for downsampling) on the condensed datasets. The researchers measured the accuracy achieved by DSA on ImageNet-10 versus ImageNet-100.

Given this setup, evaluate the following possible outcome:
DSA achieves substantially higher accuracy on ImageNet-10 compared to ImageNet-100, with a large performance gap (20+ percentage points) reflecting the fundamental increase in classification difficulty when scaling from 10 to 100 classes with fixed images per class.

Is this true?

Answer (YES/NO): YES